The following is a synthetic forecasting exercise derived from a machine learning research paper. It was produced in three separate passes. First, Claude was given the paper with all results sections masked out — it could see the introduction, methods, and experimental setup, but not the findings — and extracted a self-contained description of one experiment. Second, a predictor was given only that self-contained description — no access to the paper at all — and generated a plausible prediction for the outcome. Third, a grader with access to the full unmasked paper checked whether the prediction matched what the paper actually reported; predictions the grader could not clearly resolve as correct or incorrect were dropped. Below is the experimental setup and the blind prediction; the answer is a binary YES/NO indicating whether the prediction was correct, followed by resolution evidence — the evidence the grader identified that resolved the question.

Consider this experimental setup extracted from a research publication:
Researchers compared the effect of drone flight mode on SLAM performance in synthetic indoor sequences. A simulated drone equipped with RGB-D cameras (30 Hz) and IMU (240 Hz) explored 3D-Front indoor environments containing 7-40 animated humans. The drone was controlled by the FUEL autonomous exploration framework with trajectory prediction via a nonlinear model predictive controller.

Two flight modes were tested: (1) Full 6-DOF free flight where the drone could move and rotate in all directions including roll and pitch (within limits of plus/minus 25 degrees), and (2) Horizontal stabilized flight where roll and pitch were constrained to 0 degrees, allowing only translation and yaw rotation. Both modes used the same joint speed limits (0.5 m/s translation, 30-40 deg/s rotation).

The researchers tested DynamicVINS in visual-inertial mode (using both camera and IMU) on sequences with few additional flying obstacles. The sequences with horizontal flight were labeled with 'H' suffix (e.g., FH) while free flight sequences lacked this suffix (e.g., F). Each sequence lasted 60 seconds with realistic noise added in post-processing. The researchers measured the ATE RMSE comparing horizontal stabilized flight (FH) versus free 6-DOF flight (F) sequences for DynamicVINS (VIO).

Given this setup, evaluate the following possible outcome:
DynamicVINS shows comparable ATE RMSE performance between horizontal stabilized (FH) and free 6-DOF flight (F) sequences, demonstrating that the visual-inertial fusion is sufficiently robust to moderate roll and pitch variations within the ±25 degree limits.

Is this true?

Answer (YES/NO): NO